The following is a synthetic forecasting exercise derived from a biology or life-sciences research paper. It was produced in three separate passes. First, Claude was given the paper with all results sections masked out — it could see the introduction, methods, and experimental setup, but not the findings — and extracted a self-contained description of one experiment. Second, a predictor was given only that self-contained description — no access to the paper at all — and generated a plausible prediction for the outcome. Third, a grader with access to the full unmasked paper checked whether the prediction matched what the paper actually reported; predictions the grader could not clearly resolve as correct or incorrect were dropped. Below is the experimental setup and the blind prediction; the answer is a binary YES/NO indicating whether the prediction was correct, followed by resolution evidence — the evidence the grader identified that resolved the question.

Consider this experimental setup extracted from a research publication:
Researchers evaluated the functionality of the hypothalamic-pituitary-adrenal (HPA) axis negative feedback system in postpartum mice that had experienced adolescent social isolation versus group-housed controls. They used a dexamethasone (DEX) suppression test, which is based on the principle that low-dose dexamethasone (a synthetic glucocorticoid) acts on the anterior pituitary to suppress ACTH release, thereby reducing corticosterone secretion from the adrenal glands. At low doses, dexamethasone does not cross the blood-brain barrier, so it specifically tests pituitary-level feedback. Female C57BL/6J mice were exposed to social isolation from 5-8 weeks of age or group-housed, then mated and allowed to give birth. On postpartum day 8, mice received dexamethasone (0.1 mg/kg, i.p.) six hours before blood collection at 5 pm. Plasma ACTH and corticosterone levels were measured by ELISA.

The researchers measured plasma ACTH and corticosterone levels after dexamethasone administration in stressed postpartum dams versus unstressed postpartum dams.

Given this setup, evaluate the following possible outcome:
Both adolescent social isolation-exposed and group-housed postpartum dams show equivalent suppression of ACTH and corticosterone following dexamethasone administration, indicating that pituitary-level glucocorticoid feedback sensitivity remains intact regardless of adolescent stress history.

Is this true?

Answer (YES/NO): NO